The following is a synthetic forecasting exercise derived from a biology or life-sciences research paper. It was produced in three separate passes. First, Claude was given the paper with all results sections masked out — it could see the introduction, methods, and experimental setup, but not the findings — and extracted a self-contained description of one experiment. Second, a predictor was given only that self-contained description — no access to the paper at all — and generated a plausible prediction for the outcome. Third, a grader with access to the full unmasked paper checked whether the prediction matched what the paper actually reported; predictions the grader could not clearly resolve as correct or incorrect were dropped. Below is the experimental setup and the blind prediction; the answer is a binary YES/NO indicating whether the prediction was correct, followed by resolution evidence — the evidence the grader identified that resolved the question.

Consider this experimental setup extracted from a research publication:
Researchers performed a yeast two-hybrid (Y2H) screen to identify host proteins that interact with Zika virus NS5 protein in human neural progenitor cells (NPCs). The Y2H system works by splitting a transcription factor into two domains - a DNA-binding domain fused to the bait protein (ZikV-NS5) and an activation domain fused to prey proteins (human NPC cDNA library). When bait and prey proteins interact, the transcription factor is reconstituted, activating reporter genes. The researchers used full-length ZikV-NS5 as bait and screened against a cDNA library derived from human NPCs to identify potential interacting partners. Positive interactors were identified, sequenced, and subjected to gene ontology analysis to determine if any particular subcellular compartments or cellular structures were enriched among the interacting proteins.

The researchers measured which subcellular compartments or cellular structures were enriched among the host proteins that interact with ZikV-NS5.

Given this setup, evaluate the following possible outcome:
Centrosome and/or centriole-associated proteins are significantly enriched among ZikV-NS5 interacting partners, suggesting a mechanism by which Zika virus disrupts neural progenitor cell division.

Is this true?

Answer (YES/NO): NO